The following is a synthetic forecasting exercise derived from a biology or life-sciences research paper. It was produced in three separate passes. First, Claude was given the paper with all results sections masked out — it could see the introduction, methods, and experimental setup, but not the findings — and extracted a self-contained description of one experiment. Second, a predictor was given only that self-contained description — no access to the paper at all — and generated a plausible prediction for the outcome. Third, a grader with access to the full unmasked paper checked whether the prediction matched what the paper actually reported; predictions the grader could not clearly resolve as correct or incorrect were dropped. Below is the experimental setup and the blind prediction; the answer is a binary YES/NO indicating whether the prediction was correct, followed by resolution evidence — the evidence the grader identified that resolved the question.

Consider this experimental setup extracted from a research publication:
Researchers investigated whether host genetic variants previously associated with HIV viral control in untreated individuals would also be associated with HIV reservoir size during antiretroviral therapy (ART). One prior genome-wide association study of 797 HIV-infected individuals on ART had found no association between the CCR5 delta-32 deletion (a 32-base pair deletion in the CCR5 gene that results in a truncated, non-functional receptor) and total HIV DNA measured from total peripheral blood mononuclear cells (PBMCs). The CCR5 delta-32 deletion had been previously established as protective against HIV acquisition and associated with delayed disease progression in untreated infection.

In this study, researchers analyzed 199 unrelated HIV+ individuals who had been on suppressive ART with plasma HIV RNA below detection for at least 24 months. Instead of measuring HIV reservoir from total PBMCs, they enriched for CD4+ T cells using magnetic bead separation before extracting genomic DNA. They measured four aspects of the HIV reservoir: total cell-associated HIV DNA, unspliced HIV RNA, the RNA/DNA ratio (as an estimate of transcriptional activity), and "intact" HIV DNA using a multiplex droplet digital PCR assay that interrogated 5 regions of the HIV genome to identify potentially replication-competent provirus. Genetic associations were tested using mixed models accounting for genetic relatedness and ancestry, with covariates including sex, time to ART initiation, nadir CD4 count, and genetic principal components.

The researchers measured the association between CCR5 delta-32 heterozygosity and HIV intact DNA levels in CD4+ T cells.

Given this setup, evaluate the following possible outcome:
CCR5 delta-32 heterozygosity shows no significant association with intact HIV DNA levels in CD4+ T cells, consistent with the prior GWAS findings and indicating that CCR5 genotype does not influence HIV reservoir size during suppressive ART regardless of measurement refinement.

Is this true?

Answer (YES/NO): NO